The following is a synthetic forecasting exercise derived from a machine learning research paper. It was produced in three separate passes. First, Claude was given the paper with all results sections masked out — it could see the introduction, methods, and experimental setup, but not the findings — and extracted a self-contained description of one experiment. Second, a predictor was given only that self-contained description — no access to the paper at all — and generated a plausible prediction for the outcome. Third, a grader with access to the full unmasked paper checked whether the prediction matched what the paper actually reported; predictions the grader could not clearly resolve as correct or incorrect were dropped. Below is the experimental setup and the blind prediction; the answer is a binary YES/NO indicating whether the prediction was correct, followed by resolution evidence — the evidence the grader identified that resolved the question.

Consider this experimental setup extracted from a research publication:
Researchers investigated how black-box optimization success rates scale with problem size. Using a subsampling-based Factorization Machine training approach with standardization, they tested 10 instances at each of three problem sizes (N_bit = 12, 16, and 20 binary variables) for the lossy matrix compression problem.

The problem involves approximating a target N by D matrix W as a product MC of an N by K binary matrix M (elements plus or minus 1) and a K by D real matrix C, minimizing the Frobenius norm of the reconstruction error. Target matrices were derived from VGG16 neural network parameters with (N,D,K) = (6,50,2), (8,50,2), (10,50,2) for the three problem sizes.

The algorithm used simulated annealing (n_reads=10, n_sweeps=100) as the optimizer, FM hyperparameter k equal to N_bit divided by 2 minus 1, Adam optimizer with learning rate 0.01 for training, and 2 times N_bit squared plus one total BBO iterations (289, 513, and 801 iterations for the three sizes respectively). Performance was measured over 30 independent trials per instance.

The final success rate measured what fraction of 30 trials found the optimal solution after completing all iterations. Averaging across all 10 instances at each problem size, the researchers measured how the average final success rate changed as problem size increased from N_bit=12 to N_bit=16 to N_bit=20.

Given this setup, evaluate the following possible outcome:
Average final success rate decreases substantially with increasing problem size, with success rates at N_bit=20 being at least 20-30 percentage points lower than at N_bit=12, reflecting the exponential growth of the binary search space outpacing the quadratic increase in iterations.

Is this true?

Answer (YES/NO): YES